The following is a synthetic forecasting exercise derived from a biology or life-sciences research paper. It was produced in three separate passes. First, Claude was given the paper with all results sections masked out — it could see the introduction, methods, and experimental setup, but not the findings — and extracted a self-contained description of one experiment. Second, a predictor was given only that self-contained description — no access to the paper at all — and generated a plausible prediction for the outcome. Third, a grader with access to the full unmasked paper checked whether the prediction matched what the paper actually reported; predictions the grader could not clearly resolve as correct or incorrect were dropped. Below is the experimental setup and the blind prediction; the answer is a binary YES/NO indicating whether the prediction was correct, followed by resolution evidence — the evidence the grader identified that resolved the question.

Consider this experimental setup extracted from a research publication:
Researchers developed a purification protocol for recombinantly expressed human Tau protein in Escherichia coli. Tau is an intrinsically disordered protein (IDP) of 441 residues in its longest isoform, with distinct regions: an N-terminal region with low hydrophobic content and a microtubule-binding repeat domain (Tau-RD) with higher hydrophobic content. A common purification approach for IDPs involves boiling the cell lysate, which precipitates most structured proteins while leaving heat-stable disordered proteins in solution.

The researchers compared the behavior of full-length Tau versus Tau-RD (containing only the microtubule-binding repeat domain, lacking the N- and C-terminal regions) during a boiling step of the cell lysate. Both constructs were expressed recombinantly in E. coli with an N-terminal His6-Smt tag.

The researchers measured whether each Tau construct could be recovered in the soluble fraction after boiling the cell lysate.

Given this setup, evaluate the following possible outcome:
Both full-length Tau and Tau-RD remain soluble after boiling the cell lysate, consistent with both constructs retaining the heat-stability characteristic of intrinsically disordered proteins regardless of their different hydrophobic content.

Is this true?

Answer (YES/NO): NO